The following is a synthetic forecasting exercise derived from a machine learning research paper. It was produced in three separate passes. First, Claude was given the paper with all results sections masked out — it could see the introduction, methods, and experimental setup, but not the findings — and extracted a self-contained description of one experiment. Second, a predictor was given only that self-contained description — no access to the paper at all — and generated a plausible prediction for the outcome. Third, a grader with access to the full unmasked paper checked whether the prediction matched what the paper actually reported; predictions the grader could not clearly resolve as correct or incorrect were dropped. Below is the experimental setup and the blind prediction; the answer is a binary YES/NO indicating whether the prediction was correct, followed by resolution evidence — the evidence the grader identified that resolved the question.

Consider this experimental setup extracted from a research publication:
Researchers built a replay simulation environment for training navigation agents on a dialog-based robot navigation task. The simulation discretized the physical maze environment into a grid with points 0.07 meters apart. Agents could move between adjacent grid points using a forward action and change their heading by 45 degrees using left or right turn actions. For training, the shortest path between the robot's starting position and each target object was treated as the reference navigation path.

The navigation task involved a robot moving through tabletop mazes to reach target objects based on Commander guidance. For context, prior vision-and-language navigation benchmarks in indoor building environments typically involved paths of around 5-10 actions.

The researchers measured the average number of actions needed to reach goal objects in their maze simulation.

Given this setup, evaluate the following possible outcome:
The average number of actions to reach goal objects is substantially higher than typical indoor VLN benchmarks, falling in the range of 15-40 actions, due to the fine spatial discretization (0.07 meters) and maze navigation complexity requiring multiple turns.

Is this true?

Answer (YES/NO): NO